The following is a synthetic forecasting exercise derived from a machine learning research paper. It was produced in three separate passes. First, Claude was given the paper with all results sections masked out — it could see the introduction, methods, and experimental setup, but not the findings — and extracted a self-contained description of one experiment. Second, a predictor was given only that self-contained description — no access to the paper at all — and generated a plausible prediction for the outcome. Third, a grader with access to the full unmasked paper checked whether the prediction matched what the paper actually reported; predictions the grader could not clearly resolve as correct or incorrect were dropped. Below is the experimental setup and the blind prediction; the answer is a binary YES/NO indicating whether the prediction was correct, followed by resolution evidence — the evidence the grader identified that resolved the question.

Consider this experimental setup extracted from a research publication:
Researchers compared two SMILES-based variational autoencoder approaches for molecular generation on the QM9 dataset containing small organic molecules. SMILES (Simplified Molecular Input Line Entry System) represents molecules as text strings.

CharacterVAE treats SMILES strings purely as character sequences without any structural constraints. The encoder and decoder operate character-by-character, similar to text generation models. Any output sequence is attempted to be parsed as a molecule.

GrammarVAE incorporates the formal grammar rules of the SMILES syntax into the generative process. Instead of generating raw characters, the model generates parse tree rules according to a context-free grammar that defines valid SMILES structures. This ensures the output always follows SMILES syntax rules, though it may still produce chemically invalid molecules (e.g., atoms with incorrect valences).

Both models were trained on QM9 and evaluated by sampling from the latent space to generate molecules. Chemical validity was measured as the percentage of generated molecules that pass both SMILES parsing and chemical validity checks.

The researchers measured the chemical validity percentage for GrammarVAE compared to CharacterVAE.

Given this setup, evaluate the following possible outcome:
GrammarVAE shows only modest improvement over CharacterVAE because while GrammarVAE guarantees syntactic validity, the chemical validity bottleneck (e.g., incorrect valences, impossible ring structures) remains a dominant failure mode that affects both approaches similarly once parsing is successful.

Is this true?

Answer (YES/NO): NO